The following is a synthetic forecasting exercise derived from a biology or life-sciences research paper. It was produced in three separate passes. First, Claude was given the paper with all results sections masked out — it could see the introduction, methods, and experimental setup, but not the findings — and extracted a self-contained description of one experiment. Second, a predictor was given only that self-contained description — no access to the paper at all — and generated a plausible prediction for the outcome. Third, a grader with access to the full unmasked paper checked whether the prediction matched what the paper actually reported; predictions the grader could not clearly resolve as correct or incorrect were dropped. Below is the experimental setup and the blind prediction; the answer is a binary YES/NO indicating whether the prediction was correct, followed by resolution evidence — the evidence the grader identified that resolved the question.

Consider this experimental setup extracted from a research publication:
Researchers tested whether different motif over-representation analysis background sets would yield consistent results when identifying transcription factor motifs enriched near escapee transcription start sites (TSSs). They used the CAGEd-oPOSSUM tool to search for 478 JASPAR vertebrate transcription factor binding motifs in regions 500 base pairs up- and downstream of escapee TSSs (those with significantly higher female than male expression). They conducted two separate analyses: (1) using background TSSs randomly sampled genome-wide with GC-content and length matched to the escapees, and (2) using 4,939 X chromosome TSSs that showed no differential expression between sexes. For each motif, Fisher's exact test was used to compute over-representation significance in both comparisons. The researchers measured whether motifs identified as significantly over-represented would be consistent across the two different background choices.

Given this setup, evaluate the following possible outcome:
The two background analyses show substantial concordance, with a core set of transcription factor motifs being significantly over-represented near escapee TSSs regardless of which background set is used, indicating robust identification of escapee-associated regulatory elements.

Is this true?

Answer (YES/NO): YES